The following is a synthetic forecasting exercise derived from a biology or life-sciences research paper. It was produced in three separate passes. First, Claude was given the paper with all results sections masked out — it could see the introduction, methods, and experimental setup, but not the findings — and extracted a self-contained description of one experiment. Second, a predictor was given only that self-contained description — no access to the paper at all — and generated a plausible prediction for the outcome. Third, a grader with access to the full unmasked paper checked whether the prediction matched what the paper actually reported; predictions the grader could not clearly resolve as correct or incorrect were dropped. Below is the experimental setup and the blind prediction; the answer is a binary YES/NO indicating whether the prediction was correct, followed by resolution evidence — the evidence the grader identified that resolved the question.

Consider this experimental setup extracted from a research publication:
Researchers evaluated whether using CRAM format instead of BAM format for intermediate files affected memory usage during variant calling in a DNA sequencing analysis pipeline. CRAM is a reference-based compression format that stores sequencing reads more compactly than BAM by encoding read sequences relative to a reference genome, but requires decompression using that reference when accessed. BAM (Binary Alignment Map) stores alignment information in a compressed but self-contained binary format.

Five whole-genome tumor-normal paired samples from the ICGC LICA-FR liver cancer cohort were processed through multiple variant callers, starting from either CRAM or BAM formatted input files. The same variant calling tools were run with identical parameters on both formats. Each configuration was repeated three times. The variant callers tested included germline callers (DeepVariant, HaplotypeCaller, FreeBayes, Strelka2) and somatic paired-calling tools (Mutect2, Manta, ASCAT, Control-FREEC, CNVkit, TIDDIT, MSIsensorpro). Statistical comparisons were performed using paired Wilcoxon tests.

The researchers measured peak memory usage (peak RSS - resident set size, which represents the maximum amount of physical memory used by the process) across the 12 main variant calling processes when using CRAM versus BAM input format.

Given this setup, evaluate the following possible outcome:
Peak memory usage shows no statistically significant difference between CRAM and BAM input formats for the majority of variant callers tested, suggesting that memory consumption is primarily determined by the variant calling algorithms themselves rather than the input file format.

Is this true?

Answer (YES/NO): NO